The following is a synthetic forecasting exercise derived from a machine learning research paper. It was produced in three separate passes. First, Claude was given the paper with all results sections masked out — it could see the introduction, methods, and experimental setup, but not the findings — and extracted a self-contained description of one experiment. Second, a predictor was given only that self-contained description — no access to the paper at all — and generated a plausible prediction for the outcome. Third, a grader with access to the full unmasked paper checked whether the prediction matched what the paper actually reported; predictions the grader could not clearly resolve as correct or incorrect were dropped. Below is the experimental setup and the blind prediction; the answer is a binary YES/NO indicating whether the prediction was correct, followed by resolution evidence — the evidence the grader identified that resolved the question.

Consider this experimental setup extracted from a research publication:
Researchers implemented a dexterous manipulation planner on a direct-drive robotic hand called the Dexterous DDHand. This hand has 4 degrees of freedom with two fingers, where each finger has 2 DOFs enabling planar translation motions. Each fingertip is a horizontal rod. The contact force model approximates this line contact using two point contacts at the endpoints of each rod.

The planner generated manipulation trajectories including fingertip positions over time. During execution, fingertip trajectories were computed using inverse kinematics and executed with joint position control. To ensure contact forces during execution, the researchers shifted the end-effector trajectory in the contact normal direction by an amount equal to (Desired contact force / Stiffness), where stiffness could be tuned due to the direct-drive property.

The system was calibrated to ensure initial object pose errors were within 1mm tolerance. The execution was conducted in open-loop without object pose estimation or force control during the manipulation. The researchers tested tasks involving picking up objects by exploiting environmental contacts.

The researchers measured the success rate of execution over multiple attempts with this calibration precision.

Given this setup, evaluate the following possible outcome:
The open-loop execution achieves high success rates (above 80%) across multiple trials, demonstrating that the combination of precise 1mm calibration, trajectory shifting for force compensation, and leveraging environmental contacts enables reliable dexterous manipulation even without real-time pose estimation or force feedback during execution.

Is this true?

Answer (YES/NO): NO